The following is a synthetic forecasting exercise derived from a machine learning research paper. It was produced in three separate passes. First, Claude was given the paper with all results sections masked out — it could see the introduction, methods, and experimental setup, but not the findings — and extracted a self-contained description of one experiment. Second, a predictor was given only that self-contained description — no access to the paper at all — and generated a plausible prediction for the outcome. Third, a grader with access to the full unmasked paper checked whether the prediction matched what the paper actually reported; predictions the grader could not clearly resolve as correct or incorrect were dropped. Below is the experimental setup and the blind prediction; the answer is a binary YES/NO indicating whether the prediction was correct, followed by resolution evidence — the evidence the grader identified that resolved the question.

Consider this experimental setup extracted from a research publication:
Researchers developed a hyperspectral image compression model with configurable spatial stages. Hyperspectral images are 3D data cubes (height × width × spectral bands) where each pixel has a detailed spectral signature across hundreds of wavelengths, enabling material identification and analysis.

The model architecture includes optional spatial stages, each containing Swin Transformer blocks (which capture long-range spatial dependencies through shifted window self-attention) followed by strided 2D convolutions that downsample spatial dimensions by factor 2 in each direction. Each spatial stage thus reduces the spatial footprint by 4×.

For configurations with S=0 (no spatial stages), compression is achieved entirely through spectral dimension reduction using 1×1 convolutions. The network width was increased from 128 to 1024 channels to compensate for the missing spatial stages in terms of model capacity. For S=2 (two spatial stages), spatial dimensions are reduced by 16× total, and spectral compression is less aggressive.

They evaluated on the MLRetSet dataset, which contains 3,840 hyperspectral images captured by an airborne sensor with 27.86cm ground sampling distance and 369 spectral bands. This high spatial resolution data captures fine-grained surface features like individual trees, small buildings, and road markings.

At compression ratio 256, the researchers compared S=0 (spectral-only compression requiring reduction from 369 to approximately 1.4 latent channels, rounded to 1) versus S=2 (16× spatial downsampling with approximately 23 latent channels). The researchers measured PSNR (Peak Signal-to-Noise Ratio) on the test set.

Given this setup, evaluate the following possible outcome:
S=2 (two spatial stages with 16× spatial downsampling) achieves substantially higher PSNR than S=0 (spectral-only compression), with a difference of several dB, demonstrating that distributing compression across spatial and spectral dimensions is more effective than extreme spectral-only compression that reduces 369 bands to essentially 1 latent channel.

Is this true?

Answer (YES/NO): YES